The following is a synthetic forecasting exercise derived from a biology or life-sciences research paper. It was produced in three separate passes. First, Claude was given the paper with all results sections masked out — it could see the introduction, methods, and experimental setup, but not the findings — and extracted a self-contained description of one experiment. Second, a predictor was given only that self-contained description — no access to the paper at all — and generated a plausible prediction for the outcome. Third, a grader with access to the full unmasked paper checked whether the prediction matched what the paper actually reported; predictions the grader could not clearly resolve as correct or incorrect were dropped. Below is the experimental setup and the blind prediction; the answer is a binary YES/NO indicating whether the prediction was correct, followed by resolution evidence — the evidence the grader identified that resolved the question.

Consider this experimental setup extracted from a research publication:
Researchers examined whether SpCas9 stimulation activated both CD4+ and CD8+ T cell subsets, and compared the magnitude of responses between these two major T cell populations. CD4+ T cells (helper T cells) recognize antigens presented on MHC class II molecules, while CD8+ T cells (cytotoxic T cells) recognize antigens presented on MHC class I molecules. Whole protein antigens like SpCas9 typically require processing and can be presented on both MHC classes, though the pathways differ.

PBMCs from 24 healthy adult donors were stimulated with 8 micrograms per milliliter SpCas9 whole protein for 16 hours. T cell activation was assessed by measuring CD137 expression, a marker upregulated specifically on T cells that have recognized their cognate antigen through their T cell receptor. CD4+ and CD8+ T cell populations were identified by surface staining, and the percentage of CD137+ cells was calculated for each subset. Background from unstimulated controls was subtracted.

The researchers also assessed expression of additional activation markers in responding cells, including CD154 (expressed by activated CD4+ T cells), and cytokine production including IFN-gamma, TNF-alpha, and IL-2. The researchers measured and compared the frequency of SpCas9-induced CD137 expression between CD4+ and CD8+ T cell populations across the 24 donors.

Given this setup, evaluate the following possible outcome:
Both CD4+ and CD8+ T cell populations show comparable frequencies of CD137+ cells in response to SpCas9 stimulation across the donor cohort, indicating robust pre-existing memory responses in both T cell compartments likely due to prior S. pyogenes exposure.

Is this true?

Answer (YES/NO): NO